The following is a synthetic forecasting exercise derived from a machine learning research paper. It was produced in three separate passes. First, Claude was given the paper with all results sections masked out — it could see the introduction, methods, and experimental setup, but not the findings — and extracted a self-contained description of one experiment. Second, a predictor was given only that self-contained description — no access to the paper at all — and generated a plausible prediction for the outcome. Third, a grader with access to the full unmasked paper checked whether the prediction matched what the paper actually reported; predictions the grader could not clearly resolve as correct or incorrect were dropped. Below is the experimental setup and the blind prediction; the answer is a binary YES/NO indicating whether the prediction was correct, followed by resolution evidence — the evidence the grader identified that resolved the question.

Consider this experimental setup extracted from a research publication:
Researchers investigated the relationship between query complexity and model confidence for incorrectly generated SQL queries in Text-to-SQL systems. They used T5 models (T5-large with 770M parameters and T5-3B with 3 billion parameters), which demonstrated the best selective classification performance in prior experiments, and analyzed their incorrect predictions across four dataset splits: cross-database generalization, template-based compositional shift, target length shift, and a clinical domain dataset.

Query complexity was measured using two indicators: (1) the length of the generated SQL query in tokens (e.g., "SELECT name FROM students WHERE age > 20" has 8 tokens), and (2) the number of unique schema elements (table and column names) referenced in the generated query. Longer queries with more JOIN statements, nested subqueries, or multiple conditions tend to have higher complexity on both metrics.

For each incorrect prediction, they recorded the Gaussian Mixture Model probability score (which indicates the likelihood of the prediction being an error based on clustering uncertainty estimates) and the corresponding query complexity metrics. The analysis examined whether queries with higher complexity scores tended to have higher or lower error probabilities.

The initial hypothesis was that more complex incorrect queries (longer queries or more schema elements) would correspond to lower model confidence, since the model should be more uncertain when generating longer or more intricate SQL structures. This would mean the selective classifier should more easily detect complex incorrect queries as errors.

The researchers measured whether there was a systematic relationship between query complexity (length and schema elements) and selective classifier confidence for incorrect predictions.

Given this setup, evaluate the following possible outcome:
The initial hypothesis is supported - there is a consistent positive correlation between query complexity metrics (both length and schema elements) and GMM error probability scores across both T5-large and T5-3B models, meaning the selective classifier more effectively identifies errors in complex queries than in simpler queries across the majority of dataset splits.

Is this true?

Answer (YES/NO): NO